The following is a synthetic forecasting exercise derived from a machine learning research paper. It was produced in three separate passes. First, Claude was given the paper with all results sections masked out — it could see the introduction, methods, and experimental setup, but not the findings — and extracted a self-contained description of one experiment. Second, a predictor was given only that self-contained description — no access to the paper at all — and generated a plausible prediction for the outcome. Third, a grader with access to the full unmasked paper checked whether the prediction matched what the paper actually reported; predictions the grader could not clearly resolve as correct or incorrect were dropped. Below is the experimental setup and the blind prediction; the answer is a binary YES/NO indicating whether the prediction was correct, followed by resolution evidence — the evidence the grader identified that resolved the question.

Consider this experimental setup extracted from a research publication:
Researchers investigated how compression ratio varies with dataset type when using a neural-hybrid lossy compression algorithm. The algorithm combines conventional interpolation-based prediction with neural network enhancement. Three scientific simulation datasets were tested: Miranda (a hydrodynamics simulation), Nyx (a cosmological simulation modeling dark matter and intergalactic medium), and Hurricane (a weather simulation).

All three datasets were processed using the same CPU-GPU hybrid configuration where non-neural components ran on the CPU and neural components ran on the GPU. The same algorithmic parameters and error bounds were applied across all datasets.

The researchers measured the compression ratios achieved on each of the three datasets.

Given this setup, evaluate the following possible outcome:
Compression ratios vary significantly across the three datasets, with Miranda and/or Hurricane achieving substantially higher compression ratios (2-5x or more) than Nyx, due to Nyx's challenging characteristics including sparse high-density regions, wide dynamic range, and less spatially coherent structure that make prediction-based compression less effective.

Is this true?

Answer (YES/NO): NO